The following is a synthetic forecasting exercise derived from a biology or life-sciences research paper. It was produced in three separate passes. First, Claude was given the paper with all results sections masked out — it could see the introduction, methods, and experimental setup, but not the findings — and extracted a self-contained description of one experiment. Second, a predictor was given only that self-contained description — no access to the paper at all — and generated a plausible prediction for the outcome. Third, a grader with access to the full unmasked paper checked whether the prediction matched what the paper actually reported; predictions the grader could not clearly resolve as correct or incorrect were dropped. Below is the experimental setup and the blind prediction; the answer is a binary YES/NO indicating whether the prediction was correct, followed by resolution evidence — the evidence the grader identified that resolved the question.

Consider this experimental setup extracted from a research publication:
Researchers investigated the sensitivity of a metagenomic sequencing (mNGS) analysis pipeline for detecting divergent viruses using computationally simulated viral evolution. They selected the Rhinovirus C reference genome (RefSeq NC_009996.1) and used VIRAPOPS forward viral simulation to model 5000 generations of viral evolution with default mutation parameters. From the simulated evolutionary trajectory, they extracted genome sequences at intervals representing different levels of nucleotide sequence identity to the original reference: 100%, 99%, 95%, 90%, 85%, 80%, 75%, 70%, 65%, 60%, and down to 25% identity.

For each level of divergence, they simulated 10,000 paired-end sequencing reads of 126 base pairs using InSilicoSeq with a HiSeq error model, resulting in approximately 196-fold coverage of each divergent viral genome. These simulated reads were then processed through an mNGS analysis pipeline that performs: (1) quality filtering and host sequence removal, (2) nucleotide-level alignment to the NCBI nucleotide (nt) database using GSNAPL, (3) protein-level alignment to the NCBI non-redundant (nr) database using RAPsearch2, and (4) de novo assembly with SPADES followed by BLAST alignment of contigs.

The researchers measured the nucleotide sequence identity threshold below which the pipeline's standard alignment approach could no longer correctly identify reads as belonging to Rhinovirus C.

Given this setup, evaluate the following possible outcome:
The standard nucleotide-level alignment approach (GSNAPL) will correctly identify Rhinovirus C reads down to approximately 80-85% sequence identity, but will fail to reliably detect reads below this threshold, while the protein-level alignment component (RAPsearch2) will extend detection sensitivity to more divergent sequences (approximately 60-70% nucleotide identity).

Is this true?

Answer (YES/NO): NO